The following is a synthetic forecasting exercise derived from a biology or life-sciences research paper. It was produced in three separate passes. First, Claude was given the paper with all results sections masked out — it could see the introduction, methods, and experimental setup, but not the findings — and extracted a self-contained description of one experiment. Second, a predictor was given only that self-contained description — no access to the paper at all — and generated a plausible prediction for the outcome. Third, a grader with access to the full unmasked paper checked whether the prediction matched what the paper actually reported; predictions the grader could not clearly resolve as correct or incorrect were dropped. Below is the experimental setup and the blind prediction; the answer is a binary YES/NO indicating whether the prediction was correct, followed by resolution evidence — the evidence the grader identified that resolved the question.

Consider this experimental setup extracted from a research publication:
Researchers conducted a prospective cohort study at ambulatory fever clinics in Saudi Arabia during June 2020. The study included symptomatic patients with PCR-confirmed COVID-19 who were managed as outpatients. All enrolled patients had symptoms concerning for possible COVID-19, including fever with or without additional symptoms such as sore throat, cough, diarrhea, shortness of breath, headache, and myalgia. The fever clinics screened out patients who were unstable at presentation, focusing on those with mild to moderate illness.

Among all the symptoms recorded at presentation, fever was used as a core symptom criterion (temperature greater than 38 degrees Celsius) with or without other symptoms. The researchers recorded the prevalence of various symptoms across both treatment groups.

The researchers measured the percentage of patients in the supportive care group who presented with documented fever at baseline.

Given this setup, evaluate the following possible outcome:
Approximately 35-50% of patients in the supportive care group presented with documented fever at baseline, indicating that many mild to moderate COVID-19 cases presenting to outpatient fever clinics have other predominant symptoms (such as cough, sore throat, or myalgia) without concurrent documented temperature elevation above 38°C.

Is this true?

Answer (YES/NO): NO